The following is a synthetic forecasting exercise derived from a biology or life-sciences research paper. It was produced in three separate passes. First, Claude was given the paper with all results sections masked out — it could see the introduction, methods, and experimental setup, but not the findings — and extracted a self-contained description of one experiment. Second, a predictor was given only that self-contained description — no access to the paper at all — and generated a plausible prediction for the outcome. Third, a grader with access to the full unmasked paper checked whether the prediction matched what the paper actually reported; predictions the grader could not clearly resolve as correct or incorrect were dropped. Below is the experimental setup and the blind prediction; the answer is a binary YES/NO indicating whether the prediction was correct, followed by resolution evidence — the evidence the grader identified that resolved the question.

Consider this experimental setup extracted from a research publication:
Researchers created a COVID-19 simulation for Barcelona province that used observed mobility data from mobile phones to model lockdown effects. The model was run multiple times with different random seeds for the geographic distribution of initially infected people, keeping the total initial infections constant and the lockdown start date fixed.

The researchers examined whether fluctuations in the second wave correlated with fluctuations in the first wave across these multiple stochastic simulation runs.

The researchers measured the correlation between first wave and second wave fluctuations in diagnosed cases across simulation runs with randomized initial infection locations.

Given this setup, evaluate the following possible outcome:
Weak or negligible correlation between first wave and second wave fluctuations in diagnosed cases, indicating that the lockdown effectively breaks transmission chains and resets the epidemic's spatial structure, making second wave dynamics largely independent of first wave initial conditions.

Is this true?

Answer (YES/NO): YES